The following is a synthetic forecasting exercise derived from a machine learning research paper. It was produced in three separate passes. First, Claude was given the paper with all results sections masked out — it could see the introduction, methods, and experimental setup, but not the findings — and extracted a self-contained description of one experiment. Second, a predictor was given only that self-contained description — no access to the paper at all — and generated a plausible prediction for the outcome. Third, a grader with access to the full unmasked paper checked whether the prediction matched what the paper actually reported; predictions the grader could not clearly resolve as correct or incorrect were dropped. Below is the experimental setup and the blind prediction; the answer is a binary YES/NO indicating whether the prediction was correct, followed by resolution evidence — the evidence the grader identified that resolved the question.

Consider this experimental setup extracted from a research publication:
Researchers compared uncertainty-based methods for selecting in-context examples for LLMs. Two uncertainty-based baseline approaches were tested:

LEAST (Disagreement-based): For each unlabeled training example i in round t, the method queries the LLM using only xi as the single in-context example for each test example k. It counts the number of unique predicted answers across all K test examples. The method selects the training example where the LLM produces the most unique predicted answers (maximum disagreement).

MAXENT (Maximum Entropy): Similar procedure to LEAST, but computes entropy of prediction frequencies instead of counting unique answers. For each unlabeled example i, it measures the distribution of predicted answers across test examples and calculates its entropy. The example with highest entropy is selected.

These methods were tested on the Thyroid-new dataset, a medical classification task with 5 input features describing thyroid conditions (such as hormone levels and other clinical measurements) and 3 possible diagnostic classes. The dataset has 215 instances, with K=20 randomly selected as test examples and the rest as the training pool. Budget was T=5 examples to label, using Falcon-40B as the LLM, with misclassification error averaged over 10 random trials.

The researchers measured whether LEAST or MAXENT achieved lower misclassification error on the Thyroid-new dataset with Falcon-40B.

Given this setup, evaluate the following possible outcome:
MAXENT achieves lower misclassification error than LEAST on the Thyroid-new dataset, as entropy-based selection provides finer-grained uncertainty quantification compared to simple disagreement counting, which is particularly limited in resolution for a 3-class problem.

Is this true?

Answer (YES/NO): YES